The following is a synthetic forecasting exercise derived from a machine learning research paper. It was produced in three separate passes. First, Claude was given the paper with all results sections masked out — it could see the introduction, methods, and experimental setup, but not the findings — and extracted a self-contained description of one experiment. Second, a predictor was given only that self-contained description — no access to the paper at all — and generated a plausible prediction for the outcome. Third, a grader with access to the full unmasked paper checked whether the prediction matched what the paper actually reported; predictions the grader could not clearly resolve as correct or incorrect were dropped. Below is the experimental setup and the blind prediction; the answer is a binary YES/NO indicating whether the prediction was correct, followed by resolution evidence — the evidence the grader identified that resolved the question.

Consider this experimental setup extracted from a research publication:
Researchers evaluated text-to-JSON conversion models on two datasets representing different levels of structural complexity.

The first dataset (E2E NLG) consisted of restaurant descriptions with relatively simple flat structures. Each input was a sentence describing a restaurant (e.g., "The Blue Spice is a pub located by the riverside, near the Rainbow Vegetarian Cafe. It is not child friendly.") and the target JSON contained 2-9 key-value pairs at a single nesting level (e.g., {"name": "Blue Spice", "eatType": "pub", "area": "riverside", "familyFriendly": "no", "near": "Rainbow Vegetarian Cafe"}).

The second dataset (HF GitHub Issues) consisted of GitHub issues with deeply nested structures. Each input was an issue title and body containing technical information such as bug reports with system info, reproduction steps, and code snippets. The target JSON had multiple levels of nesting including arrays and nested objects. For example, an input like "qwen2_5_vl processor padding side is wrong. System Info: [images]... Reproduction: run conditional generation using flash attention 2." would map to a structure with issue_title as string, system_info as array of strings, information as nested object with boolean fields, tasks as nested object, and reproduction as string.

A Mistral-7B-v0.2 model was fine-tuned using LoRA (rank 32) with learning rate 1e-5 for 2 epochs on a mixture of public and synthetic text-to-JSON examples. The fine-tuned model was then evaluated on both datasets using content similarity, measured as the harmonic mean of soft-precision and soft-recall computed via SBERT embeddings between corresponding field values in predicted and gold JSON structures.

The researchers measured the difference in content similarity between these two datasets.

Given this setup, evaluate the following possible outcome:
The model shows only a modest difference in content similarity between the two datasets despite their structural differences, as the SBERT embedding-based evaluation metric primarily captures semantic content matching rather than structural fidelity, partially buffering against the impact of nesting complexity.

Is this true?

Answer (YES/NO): NO